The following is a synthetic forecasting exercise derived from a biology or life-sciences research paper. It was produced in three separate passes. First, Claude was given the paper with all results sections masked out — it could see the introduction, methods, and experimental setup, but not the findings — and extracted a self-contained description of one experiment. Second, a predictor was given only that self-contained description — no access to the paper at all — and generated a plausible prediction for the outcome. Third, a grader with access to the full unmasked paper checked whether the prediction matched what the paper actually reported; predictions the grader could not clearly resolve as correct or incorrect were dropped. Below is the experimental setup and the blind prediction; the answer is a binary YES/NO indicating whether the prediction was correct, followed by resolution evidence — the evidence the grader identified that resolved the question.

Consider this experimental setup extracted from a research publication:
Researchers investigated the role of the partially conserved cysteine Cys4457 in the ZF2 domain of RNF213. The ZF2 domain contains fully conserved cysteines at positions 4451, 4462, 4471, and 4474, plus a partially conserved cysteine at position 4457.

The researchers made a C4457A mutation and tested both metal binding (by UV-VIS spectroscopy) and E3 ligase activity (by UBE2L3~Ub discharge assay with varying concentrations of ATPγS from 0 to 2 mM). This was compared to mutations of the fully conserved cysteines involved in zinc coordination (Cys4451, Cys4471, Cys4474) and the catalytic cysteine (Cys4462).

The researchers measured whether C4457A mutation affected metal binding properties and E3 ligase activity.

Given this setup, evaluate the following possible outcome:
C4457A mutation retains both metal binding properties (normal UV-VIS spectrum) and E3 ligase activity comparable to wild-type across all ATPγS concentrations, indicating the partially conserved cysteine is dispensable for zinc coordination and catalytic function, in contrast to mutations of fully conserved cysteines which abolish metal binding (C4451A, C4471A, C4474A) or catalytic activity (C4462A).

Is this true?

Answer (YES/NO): YES